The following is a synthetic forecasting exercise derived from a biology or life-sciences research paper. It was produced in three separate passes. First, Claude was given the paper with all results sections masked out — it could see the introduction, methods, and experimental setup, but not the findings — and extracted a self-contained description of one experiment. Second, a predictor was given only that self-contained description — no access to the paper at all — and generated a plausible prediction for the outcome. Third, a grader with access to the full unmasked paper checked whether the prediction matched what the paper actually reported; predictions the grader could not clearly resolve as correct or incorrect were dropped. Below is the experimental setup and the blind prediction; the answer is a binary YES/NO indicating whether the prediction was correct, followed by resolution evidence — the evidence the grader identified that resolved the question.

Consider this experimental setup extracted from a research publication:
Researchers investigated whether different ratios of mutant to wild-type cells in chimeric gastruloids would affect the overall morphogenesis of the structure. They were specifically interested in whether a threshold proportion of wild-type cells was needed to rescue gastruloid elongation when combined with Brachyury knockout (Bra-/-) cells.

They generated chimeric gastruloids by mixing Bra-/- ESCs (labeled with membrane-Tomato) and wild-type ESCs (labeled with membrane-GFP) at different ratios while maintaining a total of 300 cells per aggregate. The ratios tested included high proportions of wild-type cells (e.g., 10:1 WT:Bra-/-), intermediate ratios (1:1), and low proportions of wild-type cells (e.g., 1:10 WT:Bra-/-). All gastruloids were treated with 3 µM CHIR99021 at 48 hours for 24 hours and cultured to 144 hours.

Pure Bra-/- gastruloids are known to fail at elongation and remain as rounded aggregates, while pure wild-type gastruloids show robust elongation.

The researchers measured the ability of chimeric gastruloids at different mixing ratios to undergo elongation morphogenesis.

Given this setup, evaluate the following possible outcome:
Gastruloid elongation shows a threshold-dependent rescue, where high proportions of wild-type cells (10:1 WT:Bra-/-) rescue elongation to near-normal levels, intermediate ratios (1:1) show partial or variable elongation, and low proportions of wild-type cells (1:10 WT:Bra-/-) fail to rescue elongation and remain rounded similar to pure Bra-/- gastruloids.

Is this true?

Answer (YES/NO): NO